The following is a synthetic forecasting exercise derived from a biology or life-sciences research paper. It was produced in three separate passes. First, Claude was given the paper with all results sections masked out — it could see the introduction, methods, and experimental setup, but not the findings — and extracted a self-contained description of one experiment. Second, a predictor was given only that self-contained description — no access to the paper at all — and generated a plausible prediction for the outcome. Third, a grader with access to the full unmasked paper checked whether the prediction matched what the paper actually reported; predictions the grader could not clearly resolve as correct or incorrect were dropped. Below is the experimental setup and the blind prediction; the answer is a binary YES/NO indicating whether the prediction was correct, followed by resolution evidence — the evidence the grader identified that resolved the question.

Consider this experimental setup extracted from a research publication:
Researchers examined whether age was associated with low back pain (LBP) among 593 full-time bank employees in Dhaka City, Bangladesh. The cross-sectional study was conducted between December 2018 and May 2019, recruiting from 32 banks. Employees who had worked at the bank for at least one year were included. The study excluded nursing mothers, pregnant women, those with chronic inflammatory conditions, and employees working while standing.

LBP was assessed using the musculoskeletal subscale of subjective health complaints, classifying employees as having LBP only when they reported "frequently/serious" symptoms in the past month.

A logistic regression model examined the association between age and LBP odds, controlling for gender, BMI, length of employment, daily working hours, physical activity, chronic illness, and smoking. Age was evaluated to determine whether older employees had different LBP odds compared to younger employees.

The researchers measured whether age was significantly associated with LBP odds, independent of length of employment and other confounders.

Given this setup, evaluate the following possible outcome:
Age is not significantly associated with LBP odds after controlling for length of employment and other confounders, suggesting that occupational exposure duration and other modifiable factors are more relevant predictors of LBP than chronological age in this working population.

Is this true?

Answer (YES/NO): NO